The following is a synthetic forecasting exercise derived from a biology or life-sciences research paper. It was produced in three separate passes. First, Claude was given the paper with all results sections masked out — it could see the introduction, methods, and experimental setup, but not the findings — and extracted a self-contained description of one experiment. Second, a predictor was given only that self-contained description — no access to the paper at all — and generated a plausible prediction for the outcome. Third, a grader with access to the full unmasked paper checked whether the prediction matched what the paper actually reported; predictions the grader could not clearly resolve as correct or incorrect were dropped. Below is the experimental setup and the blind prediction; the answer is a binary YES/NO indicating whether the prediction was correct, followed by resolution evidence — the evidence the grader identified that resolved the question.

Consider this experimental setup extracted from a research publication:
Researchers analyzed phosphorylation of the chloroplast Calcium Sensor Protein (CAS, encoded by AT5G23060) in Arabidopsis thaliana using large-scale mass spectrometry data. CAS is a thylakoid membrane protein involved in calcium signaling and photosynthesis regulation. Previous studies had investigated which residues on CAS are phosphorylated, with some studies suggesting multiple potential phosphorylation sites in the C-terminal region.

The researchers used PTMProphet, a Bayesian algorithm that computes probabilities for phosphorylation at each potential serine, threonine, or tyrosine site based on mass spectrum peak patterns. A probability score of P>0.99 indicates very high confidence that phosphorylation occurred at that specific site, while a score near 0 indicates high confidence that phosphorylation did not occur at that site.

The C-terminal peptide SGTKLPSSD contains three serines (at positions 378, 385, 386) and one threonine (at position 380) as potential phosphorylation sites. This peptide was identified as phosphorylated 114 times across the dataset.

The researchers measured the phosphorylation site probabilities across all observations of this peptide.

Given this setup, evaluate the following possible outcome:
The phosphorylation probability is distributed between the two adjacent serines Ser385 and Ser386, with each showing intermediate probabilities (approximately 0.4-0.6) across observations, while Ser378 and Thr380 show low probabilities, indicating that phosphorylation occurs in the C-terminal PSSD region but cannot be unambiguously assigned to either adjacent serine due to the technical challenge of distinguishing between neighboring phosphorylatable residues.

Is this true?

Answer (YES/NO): NO